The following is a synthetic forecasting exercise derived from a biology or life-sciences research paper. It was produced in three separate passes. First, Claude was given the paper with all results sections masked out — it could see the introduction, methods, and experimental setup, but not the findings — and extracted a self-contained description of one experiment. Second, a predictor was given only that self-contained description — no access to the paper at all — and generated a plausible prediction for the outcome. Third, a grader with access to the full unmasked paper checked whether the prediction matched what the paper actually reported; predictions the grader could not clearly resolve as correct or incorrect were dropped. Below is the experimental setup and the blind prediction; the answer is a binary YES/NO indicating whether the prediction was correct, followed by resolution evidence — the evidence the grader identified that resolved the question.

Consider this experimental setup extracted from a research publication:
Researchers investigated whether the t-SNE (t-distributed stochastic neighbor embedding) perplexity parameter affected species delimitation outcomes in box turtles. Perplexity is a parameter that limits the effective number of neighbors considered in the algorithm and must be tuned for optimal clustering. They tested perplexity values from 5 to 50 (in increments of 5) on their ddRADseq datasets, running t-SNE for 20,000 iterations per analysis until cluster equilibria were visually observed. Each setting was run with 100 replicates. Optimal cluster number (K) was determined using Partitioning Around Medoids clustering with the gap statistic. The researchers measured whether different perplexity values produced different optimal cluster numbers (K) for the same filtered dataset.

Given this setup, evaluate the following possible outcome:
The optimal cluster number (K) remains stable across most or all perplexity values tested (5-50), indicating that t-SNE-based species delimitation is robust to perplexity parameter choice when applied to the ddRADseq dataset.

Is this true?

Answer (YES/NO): NO